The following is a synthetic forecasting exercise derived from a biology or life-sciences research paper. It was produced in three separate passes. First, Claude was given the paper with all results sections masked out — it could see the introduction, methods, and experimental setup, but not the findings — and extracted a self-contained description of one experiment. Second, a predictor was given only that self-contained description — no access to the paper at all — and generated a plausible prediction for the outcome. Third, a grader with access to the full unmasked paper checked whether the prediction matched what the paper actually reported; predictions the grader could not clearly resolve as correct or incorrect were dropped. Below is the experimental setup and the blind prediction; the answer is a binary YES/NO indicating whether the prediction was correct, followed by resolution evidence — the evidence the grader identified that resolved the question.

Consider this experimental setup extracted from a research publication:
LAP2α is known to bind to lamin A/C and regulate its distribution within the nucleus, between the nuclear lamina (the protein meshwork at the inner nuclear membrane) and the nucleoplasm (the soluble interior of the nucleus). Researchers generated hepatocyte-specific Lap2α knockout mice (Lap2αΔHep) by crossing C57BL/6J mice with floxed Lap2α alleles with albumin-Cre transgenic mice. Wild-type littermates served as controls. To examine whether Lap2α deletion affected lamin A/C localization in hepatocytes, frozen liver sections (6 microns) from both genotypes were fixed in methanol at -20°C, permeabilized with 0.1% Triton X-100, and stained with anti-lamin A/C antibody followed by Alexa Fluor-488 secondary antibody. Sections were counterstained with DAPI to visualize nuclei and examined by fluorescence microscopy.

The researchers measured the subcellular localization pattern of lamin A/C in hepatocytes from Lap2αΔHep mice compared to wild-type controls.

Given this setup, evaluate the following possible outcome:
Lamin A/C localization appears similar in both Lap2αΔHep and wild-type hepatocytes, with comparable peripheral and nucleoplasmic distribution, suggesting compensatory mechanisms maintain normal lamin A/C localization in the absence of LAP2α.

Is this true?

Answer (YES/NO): YES